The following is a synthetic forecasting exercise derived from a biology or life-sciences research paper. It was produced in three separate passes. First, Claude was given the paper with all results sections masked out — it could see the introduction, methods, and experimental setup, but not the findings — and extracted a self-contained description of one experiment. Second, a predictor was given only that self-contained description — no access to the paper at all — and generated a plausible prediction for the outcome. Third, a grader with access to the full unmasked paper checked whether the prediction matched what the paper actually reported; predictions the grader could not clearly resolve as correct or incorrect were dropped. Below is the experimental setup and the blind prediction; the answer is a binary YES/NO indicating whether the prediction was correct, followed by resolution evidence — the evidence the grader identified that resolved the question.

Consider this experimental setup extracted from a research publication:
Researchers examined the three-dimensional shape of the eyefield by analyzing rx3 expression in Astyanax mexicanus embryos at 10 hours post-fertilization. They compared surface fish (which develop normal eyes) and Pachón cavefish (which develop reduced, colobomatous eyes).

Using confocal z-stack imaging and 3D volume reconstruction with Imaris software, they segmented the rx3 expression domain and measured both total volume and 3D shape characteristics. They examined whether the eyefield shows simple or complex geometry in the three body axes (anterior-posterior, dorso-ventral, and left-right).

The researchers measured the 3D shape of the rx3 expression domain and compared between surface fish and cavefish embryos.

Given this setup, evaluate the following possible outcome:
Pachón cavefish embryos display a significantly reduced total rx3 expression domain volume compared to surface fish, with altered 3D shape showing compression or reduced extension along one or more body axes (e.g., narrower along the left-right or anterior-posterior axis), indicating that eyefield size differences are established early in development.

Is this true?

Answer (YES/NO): YES